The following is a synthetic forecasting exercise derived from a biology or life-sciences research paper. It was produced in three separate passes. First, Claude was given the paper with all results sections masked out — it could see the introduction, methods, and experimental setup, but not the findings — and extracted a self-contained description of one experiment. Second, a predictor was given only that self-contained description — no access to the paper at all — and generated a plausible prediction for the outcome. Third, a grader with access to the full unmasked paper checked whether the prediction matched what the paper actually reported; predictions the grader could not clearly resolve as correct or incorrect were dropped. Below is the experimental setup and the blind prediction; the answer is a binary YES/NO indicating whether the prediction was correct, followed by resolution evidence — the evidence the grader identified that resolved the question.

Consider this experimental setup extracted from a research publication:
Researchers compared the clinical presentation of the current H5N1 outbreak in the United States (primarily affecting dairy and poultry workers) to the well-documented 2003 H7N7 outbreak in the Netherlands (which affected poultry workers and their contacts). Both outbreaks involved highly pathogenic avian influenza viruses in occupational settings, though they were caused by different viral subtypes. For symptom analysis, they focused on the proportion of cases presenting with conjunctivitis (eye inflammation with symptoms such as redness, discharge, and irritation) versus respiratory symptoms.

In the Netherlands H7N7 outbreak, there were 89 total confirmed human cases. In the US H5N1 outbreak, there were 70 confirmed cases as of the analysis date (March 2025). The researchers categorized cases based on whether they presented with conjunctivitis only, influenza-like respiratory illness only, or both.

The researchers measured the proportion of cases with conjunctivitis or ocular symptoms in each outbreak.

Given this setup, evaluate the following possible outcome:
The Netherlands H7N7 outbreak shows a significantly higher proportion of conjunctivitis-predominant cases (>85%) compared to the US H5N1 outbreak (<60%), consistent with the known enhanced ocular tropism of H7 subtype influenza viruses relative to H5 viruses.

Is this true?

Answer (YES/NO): NO